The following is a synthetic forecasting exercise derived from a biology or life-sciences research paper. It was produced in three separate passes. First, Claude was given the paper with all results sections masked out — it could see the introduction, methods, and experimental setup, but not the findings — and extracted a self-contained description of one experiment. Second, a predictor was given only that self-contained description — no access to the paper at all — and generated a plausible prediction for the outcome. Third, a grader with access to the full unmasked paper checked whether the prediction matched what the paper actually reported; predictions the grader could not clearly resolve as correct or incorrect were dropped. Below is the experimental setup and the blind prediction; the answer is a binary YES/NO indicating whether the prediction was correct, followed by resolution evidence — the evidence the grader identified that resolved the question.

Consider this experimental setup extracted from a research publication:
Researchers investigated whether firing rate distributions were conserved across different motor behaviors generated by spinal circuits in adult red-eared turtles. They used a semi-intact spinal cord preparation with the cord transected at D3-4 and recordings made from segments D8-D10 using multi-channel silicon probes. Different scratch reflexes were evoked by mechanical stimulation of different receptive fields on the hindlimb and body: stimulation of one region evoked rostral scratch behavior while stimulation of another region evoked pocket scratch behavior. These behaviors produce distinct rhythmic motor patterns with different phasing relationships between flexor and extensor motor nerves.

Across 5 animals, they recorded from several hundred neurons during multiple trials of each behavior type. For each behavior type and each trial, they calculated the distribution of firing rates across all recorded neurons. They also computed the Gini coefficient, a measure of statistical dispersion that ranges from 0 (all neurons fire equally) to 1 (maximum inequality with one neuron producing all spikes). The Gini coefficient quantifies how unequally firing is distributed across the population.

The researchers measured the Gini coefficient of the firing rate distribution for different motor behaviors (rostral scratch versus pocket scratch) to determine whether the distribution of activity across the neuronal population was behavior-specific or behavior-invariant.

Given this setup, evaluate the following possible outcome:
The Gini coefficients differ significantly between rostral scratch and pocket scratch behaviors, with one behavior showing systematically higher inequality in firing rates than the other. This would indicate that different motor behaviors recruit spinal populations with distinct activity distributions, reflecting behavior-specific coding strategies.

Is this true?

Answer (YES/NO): NO